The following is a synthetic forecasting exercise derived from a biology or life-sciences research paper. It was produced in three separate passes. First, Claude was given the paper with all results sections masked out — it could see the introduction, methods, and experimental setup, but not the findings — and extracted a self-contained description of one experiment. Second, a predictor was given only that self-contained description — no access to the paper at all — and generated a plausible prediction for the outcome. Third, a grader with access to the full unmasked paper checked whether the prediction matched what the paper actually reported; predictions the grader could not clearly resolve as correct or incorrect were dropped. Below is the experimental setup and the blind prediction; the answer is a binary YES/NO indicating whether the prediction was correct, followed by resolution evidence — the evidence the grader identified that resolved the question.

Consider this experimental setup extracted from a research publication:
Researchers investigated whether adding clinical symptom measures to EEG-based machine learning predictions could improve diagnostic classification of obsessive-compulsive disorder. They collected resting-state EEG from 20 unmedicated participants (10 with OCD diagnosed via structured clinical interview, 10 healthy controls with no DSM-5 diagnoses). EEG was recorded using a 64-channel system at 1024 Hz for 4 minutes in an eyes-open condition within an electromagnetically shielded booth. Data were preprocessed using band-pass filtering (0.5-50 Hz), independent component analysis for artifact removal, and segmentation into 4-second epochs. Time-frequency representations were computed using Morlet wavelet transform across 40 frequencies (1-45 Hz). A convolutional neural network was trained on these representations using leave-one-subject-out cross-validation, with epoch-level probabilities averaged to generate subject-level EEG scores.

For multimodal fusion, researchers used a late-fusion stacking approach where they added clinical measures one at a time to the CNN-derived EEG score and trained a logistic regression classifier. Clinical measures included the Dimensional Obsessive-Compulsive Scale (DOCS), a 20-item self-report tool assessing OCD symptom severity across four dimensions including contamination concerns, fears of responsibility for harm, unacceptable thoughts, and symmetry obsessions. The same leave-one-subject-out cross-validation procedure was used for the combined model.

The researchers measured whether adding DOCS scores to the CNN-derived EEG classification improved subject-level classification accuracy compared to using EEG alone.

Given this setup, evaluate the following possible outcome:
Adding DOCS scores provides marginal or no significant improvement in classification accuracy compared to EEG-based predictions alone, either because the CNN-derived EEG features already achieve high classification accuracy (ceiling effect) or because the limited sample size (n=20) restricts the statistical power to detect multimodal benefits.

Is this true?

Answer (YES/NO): YES